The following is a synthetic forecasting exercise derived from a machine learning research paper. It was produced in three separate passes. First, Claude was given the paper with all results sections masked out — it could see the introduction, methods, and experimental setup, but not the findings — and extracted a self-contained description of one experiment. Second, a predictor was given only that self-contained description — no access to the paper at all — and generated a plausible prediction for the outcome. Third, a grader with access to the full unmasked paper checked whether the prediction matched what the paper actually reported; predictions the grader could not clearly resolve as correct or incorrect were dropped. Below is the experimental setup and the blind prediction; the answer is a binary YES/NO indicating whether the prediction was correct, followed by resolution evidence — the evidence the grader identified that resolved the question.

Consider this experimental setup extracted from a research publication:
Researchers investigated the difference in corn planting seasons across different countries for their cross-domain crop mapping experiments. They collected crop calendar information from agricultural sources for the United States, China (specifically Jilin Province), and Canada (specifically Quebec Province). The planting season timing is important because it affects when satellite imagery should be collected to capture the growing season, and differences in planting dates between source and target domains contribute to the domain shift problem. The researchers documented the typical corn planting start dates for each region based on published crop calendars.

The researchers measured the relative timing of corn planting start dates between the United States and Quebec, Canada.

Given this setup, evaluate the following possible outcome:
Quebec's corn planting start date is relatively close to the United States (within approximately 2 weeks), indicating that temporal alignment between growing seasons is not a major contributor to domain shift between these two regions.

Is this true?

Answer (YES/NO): NO